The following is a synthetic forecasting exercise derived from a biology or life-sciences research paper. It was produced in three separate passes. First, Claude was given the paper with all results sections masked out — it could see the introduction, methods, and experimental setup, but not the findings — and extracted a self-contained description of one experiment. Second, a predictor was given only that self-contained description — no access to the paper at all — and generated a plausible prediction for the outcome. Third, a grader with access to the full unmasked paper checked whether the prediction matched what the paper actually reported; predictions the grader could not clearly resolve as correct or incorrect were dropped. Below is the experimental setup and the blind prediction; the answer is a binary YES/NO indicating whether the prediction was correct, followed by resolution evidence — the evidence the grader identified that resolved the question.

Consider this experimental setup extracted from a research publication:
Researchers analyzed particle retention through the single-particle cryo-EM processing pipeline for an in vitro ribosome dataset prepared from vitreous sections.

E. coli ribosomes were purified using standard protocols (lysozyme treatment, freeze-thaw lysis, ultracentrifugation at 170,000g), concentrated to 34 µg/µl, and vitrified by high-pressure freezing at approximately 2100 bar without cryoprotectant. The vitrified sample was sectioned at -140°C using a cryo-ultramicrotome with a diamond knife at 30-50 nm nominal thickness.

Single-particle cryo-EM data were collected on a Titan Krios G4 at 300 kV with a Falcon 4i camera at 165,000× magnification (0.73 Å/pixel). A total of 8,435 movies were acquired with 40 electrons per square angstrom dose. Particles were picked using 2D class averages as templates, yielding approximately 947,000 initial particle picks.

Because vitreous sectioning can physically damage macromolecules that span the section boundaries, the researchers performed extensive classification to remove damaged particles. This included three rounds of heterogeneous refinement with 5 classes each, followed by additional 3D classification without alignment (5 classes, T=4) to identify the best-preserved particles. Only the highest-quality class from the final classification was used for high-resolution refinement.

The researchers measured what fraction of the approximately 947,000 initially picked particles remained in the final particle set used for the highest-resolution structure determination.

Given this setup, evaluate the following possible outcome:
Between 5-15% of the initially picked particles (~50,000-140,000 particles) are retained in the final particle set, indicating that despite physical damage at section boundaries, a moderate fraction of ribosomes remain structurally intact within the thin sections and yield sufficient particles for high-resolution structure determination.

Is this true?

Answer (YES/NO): YES